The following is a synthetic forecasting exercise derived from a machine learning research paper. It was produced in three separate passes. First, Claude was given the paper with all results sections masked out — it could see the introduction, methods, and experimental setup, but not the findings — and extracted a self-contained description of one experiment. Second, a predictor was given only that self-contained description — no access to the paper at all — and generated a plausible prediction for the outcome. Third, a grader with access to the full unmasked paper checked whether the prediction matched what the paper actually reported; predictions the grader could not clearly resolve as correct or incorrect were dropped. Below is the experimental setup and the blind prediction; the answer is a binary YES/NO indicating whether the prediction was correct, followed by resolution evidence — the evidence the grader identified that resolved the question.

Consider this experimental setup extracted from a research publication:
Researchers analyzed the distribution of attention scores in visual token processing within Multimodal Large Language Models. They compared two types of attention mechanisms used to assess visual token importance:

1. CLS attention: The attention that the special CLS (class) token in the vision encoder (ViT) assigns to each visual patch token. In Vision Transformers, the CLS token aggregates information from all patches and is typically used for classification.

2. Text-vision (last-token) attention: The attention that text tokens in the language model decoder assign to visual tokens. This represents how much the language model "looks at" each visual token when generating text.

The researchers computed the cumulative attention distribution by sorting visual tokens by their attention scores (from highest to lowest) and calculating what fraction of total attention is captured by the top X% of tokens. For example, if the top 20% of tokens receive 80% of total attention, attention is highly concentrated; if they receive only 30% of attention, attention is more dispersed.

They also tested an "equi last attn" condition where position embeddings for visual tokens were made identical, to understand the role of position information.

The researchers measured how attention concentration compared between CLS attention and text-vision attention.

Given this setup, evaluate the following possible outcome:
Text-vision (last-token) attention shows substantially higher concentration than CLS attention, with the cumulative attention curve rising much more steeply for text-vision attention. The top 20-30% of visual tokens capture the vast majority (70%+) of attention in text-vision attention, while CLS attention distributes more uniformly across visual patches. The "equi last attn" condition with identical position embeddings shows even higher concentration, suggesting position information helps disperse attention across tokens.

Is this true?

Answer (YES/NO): NO